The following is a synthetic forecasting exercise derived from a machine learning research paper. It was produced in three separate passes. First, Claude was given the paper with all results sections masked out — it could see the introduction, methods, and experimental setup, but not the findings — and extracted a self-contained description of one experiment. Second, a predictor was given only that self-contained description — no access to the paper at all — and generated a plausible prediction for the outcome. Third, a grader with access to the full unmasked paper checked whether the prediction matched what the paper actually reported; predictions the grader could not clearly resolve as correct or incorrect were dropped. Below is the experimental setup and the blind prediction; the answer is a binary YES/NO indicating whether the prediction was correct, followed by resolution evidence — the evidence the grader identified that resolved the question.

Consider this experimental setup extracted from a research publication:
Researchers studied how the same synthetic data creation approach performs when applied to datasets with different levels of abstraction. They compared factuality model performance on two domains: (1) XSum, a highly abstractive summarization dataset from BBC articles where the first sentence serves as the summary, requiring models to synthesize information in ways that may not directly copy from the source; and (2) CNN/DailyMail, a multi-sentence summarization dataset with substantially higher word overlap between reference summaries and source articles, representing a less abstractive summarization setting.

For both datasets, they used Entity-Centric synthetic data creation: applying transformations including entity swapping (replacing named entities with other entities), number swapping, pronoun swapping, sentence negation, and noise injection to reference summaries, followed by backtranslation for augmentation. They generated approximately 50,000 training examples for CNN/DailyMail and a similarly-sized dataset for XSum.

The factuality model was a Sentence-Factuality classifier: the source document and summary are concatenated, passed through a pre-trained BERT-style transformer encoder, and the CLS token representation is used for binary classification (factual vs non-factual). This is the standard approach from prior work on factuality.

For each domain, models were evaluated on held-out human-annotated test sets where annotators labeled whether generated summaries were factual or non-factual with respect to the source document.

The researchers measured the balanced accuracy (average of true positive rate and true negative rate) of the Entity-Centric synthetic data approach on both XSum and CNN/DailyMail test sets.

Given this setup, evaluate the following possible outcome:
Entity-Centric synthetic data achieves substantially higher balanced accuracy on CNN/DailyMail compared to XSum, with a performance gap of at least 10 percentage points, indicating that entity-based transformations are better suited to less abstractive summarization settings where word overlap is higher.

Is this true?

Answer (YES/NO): YES